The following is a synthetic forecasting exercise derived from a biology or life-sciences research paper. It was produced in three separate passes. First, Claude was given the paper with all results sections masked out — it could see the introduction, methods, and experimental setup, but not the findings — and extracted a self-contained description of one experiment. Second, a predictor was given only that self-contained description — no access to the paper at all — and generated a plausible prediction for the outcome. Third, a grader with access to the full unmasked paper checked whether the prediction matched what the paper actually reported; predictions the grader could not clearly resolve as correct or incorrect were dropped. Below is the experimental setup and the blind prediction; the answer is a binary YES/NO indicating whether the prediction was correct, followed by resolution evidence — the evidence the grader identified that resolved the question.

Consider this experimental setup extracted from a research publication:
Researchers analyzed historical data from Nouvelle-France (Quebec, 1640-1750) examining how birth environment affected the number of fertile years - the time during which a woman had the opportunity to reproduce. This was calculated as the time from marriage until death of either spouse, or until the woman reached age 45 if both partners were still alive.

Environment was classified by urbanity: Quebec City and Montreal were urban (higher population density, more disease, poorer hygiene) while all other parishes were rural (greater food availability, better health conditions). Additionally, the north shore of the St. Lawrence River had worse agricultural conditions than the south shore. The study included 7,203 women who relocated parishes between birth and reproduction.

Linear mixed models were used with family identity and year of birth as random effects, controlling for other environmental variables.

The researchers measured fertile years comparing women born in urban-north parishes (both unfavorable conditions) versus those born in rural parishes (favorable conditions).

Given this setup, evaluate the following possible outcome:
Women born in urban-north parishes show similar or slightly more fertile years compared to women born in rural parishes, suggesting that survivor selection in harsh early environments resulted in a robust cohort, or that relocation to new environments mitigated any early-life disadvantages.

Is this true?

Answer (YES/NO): YES